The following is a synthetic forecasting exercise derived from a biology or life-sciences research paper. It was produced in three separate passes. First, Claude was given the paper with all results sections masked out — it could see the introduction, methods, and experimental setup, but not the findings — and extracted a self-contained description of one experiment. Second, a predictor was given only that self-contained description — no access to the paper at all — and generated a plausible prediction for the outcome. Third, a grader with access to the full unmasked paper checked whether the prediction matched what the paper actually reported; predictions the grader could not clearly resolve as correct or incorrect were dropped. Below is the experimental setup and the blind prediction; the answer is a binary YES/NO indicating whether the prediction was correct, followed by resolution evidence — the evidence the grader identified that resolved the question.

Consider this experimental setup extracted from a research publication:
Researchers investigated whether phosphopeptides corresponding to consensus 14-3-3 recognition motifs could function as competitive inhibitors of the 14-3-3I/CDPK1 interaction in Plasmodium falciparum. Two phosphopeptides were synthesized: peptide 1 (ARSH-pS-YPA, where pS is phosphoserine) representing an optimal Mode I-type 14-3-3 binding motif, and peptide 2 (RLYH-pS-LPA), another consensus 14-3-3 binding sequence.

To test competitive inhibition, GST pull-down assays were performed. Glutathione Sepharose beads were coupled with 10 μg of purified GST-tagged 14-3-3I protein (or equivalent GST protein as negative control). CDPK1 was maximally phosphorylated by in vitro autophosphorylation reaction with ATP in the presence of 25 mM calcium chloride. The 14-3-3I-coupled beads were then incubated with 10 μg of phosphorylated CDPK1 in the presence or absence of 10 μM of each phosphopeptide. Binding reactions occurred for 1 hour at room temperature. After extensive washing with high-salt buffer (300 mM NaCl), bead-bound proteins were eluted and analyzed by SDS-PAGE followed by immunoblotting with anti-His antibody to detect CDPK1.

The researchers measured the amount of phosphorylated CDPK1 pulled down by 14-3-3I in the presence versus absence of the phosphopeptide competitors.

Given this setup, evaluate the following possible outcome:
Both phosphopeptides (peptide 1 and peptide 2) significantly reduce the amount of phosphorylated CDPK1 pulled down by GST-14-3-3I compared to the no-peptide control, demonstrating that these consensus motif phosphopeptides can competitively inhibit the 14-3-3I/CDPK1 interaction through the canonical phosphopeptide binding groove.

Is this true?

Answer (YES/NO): YES